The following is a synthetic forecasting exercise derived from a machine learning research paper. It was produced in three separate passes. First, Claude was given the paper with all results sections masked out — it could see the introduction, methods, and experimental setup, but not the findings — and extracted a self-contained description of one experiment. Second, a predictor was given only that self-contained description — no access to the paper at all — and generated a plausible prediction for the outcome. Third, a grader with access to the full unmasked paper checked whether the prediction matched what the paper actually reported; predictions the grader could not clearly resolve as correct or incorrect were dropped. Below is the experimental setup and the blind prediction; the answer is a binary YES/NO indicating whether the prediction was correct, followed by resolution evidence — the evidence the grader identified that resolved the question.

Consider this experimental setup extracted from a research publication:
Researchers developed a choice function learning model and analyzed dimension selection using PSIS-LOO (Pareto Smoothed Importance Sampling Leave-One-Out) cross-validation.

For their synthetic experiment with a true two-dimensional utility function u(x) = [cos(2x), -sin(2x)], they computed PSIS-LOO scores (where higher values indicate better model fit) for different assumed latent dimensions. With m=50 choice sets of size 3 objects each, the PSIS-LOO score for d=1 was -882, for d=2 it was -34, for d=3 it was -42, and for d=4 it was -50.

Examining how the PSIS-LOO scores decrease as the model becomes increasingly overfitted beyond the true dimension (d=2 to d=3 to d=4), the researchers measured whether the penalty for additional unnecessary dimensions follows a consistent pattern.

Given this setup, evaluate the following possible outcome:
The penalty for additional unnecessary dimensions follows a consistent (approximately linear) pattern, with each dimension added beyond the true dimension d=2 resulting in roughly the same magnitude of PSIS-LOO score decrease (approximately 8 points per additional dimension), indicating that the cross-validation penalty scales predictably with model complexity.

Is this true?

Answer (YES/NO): YES